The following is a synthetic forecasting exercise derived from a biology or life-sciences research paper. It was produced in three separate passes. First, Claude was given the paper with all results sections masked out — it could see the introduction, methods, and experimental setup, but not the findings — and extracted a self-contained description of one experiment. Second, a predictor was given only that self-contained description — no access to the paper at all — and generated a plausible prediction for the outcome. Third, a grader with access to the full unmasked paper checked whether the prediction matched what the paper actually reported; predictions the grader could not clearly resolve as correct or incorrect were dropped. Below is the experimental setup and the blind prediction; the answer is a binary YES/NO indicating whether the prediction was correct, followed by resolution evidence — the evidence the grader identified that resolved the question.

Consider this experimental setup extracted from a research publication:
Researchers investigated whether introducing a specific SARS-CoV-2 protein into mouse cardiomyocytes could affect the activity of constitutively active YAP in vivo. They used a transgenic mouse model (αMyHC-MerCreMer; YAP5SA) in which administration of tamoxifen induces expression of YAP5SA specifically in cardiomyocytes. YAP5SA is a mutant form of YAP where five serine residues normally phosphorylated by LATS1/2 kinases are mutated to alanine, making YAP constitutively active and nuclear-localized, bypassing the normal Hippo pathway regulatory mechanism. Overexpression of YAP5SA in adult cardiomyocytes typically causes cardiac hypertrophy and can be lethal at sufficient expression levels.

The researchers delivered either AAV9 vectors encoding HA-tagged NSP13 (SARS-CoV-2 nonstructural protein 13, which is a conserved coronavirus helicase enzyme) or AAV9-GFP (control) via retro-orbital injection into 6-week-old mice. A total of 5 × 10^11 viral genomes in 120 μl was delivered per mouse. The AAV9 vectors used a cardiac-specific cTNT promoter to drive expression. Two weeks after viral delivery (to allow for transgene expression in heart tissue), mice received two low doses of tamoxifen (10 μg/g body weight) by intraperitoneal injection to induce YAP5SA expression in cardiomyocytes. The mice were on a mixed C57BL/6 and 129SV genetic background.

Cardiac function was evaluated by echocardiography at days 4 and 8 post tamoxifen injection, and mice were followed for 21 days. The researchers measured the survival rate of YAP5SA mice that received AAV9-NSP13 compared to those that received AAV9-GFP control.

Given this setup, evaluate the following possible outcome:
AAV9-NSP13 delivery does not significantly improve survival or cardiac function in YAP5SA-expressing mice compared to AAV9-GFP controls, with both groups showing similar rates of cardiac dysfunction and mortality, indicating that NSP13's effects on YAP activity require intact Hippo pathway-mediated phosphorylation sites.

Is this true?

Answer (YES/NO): NO